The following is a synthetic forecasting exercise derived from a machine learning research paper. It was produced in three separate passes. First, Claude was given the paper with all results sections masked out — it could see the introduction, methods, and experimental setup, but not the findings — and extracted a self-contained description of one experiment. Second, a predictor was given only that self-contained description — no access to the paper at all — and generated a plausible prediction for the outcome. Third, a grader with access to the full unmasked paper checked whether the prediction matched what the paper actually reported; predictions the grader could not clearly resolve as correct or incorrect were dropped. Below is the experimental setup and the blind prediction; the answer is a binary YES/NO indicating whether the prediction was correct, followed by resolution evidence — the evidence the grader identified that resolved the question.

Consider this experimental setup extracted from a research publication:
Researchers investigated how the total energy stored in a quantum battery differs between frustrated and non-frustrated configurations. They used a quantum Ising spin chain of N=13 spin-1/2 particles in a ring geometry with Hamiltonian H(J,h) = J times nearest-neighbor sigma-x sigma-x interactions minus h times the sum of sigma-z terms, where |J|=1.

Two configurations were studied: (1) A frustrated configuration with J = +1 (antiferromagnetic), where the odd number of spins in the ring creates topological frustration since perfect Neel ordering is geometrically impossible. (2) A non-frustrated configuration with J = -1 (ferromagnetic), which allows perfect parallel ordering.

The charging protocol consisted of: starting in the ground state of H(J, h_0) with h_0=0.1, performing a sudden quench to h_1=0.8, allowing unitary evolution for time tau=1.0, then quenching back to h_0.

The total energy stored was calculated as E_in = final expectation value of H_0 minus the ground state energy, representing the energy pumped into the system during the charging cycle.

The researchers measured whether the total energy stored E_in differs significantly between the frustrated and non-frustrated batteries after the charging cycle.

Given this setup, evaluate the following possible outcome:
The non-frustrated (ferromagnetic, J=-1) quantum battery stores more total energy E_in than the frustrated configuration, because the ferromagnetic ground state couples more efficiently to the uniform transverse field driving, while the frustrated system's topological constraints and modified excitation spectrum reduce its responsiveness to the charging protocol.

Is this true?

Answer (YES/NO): NO